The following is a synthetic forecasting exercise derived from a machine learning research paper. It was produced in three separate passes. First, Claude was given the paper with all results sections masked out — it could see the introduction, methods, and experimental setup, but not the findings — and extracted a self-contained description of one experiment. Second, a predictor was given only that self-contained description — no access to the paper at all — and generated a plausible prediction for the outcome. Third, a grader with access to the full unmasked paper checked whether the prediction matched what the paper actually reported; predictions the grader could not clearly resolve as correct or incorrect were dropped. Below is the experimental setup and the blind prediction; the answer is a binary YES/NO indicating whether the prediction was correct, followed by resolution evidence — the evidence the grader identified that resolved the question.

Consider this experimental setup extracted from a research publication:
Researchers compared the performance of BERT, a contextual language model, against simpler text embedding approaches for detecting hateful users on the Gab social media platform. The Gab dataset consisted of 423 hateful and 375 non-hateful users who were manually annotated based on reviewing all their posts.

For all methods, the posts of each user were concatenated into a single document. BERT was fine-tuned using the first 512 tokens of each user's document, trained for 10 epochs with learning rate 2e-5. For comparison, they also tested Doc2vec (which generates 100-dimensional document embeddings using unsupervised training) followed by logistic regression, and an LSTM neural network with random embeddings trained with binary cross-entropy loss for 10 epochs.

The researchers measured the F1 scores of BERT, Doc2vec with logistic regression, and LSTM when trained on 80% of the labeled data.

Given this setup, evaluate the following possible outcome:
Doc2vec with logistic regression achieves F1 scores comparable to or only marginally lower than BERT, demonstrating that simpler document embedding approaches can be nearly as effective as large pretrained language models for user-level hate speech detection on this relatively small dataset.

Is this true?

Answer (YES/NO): NO